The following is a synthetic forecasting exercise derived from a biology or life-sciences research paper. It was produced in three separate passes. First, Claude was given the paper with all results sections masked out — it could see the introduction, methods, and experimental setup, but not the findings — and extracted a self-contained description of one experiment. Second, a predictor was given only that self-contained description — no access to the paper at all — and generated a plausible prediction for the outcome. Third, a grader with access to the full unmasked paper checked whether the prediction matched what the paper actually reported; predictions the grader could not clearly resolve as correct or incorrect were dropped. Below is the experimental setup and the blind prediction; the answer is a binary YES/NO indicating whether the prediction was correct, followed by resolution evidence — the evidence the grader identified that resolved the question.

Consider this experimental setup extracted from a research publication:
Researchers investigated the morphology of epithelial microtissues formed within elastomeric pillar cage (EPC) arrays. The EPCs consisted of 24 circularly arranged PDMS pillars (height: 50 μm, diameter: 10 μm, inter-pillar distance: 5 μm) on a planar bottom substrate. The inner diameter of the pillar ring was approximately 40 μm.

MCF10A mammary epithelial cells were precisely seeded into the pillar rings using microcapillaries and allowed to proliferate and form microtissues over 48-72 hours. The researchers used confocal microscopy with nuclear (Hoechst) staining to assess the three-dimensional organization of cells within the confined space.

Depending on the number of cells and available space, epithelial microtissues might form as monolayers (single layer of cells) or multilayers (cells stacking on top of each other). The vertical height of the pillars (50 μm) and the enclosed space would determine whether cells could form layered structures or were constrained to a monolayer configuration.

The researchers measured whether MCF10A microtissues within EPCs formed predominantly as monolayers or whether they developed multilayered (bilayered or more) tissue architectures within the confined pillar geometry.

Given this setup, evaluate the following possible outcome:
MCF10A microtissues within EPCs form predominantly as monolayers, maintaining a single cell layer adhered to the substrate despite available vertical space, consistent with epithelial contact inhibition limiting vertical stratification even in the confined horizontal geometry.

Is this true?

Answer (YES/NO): NO